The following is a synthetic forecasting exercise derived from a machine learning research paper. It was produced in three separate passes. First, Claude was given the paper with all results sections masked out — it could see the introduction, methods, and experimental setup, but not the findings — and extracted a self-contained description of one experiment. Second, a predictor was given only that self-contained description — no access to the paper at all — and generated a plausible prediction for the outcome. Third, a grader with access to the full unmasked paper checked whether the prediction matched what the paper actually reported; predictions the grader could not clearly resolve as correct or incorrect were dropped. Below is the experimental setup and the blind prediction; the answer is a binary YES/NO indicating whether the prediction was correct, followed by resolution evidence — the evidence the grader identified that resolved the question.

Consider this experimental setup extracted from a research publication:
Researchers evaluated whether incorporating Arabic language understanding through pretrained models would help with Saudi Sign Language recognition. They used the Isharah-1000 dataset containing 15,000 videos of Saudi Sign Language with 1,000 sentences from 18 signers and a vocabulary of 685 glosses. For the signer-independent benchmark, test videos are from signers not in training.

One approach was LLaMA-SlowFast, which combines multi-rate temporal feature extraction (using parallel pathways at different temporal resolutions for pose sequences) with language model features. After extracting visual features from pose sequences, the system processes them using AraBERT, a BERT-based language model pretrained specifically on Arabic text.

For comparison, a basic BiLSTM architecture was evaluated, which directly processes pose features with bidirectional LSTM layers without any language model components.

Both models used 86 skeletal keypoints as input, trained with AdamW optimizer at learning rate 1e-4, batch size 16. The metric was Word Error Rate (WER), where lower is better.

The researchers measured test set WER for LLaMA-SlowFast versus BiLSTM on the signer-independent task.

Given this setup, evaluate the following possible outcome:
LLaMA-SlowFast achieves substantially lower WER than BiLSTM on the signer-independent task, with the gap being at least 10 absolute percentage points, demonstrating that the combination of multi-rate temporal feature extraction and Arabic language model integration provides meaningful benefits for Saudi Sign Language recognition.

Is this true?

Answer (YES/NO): NO